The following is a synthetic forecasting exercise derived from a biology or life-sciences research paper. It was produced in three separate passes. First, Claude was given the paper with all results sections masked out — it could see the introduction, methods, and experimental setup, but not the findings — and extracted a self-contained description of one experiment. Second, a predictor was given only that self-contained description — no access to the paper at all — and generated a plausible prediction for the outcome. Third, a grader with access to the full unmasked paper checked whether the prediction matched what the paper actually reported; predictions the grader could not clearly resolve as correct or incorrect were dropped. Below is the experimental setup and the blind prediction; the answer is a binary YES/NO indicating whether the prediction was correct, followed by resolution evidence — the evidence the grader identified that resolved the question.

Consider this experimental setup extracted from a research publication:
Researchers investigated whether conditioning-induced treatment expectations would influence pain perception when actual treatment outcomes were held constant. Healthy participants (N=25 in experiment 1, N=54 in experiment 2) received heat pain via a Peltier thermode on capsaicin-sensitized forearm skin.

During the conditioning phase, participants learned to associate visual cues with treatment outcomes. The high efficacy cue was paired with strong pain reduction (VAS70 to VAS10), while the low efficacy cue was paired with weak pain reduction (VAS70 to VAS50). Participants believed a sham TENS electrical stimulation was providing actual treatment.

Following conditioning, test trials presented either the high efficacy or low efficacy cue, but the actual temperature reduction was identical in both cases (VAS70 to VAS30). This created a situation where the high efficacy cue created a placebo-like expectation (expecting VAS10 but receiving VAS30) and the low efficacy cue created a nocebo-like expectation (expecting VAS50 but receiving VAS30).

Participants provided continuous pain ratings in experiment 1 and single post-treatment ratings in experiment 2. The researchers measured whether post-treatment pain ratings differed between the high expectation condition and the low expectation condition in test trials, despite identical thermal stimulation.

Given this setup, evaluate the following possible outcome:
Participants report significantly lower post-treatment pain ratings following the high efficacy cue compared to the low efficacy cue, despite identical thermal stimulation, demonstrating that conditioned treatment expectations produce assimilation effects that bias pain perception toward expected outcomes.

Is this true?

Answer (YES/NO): YES